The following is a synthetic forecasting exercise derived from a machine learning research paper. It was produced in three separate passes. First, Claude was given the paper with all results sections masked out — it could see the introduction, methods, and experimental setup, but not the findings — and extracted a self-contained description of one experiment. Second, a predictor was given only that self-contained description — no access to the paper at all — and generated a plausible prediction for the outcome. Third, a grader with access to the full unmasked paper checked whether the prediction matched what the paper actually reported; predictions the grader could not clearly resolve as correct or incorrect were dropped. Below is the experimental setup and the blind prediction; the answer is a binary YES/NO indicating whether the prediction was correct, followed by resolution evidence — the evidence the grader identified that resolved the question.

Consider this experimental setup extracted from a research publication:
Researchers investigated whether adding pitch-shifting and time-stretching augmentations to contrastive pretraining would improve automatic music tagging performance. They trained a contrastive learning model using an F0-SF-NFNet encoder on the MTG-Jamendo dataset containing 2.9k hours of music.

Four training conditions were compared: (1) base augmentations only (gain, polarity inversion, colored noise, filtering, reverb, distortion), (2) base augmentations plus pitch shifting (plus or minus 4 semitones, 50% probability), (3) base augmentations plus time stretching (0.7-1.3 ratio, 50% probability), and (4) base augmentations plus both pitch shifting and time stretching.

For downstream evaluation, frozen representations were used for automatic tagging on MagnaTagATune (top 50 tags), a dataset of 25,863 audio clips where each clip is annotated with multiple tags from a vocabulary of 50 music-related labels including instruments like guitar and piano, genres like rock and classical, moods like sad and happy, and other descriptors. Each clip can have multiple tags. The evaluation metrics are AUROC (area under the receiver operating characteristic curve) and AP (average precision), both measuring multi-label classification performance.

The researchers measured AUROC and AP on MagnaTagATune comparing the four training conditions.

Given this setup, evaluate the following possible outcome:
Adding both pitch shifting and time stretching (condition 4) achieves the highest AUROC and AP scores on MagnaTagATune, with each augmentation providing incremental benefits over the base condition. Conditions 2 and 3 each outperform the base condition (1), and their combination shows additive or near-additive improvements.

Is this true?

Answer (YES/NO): YES